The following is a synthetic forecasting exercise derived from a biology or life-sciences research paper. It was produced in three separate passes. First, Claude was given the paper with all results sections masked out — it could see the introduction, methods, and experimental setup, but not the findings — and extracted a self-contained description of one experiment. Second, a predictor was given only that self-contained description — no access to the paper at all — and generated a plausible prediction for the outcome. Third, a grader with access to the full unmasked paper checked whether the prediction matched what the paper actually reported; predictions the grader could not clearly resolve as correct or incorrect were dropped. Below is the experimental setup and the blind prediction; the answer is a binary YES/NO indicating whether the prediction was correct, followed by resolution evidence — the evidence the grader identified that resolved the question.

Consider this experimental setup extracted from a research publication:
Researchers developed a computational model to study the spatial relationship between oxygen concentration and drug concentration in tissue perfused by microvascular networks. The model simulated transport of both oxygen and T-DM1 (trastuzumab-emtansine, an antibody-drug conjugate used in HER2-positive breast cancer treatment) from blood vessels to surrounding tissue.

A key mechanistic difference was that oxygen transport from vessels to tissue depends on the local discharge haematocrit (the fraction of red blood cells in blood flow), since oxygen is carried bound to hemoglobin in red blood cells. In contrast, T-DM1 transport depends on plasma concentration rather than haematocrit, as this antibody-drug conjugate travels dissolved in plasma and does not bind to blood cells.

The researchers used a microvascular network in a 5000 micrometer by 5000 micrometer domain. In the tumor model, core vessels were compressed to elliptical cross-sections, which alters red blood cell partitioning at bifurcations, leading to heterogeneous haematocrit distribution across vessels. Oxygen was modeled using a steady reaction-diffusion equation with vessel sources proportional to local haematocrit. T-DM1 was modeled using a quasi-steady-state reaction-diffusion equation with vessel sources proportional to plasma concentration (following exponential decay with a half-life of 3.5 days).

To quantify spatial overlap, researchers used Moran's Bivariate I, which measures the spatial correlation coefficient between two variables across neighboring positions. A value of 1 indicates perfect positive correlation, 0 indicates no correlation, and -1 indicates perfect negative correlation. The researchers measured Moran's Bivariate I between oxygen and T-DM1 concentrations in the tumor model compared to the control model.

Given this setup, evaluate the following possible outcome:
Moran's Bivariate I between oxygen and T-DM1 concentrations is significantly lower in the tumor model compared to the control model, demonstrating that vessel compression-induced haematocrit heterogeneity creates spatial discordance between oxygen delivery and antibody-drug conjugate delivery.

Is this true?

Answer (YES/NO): YES